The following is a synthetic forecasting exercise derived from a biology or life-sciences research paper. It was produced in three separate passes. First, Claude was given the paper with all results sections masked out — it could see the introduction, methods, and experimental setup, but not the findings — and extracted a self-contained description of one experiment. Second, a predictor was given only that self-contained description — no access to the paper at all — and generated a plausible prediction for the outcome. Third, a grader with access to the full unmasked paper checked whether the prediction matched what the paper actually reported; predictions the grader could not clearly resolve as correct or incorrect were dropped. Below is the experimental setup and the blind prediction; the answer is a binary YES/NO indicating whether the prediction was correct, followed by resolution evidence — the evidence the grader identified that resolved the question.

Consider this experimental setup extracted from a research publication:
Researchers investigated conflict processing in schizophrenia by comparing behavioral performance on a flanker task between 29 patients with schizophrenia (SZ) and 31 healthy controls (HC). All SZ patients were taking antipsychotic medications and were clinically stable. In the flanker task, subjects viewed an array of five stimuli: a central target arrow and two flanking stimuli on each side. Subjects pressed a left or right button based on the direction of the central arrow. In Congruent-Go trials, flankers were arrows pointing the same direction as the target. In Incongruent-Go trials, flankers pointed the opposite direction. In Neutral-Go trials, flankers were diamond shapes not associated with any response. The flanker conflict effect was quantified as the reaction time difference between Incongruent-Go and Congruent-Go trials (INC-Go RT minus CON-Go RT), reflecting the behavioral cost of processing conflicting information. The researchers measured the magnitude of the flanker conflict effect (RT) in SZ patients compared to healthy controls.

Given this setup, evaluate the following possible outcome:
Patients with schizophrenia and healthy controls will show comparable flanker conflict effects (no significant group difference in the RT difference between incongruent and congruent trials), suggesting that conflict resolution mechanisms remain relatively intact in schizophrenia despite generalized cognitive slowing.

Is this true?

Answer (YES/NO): YES